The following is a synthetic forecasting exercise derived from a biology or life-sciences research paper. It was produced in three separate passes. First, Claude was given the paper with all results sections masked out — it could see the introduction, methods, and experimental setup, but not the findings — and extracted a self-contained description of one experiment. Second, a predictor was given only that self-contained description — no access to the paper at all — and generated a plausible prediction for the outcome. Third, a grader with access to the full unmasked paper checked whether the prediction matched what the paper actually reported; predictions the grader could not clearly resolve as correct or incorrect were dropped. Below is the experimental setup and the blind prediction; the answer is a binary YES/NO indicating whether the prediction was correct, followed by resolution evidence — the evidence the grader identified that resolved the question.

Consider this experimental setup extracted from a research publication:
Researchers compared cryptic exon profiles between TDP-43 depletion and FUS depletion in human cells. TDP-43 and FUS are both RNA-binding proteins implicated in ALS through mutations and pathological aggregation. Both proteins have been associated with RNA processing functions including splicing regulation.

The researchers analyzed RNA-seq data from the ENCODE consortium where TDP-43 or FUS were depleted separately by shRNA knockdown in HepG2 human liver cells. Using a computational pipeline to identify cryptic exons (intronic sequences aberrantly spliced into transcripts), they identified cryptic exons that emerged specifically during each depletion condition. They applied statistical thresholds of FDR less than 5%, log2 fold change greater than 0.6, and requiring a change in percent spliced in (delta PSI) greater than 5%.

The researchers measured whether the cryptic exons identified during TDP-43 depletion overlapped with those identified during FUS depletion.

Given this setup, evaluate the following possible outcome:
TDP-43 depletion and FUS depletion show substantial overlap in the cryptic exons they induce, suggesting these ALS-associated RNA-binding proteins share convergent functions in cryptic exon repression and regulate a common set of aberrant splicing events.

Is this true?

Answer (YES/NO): NO